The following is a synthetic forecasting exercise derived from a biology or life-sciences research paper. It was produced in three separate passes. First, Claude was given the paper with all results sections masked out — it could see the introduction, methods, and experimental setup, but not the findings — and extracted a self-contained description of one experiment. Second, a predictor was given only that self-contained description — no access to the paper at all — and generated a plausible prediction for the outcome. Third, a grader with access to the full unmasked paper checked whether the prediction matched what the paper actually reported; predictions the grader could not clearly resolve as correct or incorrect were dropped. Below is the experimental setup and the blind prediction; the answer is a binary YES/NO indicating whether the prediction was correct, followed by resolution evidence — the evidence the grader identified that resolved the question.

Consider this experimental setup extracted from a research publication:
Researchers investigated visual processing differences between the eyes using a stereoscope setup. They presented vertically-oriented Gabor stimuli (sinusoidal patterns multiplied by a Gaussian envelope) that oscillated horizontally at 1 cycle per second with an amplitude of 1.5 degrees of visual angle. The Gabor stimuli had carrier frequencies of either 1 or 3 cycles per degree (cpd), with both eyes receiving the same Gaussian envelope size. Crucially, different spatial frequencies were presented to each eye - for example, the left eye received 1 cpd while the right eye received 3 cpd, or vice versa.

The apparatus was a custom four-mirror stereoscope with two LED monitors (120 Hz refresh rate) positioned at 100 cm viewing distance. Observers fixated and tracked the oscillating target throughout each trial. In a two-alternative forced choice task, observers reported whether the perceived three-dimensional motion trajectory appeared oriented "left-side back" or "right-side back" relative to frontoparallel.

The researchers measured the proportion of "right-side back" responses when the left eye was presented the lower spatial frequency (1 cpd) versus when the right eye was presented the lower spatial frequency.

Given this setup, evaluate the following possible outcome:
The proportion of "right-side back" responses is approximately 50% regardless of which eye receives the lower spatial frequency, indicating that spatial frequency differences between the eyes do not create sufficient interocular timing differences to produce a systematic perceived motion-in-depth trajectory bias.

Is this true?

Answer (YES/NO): NO